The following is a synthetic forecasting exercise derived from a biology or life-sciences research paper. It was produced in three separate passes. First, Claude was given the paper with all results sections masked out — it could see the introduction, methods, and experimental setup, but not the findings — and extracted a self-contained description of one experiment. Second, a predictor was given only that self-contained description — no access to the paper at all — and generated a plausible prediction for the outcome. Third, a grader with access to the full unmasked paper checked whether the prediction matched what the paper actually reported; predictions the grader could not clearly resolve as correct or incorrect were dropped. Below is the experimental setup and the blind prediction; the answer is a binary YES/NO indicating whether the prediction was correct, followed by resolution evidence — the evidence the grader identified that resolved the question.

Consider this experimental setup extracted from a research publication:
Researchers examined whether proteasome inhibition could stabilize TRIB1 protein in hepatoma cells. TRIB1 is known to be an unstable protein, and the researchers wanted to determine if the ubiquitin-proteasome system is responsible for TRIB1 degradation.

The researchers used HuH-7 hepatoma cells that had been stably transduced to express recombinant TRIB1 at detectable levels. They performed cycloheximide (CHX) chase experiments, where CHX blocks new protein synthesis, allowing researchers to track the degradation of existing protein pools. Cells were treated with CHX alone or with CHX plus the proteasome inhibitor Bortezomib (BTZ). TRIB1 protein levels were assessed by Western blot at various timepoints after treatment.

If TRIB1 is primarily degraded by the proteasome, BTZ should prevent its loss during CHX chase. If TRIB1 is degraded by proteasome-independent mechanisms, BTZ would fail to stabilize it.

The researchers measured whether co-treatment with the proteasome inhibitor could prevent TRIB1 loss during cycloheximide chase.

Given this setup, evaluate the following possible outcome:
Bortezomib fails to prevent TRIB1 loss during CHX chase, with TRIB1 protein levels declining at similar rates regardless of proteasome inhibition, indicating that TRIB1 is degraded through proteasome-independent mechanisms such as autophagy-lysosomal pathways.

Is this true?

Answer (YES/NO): NO